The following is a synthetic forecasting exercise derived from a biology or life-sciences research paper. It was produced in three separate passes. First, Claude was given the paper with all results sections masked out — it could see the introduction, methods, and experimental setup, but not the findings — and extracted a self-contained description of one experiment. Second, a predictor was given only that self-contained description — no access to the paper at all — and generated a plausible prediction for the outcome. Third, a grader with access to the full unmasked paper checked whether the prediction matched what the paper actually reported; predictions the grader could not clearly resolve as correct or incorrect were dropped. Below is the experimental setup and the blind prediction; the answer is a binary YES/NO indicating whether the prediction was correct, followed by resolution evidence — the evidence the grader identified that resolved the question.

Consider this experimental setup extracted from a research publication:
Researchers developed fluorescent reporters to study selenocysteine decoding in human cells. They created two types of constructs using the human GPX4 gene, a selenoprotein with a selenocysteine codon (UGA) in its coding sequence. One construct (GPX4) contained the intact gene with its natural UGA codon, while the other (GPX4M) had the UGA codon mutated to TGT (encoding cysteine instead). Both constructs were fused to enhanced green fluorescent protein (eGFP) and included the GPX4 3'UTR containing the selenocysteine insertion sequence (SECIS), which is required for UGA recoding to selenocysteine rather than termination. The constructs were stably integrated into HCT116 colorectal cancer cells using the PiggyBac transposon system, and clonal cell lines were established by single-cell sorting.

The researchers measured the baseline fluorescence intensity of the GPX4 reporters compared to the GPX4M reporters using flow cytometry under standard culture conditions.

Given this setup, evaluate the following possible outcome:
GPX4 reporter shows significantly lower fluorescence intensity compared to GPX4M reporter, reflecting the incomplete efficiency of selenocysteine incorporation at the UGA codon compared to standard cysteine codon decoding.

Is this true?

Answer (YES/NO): YES